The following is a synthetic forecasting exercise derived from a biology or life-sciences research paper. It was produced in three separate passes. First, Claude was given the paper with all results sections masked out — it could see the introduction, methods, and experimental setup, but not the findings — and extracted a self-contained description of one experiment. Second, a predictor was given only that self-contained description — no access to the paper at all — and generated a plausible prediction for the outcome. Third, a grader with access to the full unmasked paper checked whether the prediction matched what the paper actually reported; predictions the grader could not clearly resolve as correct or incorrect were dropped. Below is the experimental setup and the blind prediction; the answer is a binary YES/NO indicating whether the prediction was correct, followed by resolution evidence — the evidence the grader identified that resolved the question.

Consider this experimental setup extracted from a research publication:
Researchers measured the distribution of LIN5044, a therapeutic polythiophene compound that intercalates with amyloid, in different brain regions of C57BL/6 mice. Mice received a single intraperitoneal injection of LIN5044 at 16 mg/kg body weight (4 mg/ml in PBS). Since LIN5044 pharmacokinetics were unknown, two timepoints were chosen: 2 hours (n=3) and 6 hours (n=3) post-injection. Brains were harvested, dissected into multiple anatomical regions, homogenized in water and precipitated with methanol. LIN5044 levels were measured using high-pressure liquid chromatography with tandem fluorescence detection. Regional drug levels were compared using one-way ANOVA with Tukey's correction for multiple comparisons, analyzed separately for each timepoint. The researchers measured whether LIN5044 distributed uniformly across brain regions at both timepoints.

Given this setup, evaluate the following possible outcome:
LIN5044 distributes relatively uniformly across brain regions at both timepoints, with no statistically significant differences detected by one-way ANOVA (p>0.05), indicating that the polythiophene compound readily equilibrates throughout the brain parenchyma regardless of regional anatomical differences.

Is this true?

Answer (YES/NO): NO